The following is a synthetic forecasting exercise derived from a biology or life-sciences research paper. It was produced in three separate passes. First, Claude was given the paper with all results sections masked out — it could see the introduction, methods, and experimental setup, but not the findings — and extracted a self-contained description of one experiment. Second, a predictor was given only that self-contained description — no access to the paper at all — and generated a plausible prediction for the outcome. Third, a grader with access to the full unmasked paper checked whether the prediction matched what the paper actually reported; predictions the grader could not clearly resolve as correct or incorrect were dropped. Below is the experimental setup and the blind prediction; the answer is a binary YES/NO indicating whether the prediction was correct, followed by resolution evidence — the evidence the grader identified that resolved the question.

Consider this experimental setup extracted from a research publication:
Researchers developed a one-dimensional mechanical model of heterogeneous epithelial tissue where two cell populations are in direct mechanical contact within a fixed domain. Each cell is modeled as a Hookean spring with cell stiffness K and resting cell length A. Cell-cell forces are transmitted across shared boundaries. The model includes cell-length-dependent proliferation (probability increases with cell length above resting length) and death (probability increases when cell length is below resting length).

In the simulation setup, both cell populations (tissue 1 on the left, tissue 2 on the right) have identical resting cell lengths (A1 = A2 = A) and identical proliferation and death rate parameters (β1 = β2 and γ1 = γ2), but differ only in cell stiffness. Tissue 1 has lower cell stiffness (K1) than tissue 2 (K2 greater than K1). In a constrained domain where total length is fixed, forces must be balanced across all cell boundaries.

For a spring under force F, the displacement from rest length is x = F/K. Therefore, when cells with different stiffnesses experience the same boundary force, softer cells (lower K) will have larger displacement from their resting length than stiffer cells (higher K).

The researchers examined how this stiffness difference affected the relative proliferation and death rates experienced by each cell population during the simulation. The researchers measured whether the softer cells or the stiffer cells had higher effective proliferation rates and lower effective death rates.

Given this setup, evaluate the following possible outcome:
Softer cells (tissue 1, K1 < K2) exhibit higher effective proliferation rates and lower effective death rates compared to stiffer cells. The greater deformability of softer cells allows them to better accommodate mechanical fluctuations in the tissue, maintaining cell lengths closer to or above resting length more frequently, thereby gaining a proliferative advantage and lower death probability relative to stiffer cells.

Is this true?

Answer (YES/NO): YES